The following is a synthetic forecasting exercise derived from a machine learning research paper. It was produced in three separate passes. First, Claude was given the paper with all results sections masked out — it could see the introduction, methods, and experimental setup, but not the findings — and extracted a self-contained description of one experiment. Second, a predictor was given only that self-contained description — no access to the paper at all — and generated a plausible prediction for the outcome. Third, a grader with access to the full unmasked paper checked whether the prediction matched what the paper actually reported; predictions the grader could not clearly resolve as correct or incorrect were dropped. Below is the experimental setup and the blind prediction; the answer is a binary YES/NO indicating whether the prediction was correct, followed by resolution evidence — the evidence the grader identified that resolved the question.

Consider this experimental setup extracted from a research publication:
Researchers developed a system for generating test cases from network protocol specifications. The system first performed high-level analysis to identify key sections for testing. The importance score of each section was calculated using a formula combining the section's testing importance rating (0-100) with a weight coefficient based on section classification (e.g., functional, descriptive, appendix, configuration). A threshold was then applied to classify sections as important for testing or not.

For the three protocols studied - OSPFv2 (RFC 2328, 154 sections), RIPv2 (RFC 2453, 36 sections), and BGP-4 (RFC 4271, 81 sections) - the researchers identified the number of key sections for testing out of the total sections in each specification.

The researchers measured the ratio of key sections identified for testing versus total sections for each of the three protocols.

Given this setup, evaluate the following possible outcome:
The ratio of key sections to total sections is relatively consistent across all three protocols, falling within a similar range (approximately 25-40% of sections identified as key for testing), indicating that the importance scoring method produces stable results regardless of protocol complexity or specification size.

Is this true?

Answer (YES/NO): NO